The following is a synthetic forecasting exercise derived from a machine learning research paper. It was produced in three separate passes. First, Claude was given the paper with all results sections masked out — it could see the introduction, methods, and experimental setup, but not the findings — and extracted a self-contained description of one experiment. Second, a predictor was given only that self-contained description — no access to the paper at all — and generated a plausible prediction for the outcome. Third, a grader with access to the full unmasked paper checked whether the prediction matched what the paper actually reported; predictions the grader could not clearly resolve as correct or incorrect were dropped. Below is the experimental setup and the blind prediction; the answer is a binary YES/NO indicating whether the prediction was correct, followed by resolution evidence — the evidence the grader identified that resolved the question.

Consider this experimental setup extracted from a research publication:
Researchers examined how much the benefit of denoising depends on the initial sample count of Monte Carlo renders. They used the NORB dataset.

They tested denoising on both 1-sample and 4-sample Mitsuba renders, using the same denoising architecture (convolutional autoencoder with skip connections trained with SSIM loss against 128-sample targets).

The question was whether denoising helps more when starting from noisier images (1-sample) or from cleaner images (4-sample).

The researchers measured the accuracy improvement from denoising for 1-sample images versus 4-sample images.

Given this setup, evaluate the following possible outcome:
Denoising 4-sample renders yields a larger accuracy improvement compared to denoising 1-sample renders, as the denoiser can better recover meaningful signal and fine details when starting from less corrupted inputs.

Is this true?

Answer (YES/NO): NO